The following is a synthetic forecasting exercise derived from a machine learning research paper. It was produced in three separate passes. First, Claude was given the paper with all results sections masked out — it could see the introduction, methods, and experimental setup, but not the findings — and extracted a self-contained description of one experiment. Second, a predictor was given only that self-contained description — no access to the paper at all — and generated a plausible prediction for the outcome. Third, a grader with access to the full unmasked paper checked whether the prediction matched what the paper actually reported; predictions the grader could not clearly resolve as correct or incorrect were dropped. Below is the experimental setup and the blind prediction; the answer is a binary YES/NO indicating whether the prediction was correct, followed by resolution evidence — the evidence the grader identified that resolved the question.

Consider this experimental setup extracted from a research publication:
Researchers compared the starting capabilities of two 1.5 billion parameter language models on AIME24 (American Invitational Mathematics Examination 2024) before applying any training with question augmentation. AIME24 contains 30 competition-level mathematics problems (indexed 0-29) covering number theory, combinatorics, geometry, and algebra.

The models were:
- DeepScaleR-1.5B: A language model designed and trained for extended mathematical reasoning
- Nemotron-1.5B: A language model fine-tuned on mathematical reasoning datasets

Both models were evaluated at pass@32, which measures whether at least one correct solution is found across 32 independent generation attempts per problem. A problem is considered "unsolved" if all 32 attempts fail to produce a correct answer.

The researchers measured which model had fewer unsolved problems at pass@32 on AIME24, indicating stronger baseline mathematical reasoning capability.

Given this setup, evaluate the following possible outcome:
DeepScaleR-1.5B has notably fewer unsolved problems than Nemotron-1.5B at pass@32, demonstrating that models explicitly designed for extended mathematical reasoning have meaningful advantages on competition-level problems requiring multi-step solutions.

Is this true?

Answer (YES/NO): NO